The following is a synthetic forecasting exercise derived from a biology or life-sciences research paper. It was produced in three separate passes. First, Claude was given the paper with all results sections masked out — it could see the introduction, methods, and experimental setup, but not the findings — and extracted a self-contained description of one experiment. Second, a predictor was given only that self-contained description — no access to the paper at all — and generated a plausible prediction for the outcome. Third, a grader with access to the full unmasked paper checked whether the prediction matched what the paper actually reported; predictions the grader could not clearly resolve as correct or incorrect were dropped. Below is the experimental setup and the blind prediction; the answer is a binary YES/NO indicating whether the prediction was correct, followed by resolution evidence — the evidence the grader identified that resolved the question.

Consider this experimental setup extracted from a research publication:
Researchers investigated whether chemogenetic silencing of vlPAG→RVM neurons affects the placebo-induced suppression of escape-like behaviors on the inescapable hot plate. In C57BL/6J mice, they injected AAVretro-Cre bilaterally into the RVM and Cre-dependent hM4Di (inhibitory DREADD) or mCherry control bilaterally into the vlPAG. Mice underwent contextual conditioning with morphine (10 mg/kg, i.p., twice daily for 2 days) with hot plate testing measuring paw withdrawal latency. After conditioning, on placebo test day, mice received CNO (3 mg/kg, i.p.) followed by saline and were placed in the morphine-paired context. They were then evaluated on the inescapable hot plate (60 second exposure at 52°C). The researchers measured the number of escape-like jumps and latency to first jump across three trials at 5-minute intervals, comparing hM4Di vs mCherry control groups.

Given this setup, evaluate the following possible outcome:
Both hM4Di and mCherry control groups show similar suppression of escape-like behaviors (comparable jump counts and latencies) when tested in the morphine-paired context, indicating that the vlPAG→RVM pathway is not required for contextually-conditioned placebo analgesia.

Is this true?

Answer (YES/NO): NO